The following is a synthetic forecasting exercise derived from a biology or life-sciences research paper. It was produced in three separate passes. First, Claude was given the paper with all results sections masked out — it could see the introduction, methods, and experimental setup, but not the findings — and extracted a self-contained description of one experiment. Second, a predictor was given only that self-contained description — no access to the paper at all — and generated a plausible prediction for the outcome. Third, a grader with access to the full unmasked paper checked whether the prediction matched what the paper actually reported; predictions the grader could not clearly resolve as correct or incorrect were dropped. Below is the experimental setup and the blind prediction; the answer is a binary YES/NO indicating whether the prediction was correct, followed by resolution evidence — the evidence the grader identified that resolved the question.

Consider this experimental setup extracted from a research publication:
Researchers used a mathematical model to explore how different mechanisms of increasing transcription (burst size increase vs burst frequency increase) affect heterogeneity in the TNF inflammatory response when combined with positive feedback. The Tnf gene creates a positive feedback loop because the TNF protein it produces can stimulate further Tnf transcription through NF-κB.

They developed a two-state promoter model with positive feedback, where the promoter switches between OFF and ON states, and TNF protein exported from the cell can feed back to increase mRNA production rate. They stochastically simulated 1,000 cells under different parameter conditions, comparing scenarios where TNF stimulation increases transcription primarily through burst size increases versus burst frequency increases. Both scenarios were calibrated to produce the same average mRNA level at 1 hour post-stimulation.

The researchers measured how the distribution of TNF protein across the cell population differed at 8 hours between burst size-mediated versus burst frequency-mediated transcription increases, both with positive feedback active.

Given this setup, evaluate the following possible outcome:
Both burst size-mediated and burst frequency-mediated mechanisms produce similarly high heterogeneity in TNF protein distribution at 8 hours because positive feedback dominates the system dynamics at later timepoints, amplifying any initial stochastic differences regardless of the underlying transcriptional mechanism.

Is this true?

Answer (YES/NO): NO